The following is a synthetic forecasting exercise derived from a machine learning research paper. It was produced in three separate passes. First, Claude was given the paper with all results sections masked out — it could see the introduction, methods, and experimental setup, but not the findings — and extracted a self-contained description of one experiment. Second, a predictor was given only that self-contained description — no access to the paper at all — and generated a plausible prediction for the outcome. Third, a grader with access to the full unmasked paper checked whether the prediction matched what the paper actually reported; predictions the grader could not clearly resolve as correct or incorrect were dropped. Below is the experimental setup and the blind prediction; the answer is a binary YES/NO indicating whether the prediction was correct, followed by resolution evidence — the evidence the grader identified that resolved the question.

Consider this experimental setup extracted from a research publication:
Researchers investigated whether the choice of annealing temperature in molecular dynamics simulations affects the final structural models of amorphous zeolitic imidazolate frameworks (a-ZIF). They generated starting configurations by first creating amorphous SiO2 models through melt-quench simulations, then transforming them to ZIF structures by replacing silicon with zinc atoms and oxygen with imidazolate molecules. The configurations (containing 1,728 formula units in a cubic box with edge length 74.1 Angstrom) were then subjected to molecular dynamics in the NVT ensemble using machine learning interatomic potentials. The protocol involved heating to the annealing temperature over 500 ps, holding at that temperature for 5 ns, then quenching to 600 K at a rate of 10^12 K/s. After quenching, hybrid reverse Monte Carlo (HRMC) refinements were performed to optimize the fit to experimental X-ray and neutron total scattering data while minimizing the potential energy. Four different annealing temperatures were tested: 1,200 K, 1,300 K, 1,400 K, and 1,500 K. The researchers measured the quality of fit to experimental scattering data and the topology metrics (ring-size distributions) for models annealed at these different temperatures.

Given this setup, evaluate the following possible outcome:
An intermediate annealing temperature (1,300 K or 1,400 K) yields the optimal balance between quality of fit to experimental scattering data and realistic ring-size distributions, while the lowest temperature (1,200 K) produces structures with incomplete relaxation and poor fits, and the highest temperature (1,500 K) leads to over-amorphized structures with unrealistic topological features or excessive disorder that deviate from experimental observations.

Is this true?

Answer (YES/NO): NO